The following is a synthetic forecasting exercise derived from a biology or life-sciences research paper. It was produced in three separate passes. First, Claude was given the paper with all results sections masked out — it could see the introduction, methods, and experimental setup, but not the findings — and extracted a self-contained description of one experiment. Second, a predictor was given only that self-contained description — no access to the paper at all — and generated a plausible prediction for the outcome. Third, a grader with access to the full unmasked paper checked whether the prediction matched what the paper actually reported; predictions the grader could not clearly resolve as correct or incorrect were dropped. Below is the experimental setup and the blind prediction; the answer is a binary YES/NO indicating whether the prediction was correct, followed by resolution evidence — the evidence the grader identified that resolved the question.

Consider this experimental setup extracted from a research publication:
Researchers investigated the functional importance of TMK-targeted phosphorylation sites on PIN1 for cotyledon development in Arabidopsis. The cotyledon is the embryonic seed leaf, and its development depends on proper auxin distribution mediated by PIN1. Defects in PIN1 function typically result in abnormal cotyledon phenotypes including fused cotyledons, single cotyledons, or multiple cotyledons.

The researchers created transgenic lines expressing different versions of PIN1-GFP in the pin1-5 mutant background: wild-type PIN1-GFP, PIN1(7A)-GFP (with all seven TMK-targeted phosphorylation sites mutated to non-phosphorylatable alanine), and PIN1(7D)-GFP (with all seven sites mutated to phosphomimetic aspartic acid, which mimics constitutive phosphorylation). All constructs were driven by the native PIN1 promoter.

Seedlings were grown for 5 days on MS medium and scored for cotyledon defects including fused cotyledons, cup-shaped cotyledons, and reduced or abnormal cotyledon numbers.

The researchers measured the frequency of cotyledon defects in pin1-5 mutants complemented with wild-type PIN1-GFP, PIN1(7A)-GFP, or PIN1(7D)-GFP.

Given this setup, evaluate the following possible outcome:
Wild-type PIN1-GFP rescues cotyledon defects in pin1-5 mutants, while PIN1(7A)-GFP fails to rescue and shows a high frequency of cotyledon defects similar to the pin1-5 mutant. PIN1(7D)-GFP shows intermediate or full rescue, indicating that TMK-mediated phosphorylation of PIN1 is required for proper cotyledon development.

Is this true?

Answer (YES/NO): YES